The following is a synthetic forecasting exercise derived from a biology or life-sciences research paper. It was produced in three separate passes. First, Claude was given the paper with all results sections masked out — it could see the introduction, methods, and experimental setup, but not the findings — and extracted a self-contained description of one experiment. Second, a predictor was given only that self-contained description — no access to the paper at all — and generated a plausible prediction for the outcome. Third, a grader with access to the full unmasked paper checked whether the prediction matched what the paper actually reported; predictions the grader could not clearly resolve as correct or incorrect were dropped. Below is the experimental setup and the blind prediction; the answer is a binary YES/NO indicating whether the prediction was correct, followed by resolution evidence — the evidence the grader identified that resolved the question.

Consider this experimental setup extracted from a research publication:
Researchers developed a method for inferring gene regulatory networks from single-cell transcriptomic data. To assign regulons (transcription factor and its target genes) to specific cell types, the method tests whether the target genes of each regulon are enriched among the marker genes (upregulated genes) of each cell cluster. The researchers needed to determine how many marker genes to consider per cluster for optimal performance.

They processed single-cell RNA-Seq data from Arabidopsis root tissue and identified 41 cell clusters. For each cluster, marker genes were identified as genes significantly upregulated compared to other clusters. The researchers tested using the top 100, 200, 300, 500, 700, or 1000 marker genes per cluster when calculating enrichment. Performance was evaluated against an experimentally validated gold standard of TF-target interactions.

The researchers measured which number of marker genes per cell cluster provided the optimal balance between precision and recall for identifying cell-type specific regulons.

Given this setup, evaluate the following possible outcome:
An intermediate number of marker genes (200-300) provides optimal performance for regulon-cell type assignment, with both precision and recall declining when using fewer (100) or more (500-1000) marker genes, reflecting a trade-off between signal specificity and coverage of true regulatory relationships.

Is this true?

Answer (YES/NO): NO